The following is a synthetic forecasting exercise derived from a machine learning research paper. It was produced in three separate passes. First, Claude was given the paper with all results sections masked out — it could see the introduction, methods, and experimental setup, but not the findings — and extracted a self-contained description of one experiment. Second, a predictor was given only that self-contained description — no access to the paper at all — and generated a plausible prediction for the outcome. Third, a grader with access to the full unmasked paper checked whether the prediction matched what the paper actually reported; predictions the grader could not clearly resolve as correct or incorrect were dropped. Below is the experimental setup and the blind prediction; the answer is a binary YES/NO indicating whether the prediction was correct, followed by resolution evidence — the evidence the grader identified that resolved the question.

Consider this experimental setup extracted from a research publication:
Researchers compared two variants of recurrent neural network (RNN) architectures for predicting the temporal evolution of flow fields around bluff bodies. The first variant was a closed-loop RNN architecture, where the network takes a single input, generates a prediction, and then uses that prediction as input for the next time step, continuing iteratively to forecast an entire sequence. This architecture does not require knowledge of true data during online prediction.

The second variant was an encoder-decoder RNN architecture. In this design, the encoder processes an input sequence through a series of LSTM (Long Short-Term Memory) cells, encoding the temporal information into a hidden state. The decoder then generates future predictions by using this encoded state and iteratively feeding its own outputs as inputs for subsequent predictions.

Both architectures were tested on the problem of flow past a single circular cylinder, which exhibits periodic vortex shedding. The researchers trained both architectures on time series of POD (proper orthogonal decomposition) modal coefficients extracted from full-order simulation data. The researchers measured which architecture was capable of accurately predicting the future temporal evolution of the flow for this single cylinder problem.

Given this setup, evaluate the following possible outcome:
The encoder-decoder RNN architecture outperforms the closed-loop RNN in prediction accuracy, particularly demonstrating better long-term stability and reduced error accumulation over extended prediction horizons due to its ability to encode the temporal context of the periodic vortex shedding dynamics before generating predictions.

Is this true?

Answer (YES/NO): NO